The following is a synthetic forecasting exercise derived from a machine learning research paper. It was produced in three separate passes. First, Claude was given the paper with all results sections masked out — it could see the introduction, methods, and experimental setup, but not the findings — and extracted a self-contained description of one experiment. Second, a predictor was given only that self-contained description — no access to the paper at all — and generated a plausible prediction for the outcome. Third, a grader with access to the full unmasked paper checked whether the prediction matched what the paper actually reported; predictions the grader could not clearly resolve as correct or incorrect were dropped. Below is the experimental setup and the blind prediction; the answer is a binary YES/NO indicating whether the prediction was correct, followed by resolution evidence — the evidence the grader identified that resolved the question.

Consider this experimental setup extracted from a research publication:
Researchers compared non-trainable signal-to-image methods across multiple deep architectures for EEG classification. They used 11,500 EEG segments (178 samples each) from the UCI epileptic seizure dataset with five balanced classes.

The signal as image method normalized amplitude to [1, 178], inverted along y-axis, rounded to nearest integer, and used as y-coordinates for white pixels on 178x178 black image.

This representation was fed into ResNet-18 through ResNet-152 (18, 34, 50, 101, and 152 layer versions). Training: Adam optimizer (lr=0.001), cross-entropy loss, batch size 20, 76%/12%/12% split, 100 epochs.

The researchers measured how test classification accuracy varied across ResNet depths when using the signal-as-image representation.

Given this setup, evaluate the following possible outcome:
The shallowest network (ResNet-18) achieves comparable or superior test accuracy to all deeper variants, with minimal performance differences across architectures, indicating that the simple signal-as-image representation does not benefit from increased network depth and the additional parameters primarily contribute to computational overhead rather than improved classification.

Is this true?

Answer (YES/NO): YES